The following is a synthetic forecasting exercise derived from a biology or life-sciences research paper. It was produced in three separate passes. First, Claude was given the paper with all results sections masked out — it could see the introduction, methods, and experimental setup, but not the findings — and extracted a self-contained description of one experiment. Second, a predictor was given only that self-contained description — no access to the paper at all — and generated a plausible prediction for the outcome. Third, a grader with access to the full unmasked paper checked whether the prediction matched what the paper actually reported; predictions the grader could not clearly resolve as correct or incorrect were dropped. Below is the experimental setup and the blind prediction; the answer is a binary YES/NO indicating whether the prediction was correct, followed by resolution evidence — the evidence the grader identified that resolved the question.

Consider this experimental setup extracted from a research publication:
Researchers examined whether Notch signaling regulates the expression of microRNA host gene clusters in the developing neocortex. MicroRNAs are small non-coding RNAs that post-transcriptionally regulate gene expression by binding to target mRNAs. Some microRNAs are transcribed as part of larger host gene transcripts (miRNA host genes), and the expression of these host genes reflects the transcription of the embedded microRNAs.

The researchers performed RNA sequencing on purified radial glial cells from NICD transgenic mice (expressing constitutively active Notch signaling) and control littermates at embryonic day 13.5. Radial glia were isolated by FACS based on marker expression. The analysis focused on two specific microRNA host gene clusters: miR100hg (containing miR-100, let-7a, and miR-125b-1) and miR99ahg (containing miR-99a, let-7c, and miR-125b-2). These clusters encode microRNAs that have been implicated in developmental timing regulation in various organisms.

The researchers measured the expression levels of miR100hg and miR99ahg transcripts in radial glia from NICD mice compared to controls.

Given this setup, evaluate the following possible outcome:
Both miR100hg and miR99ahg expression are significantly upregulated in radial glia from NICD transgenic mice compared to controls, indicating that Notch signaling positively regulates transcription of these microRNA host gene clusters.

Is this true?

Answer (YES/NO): YES